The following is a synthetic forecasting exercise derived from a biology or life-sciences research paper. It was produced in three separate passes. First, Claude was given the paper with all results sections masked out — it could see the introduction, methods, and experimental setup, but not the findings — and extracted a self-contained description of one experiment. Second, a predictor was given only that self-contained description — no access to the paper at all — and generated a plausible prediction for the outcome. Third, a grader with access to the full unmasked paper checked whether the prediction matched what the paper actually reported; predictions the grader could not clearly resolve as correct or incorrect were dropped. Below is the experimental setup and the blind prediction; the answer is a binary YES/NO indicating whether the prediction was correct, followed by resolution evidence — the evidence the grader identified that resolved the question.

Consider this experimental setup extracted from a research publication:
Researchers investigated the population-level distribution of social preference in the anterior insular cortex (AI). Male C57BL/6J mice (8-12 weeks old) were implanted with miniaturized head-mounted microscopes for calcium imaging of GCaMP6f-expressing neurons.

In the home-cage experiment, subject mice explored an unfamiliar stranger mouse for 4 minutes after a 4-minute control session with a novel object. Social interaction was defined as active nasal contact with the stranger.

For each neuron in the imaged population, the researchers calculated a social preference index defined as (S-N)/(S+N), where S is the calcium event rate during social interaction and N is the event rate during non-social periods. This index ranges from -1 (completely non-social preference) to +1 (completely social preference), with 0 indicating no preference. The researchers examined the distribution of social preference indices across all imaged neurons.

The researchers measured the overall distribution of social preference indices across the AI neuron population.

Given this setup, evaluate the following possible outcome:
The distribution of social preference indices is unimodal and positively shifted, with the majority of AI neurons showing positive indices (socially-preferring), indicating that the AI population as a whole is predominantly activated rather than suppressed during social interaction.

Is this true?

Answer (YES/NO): NO